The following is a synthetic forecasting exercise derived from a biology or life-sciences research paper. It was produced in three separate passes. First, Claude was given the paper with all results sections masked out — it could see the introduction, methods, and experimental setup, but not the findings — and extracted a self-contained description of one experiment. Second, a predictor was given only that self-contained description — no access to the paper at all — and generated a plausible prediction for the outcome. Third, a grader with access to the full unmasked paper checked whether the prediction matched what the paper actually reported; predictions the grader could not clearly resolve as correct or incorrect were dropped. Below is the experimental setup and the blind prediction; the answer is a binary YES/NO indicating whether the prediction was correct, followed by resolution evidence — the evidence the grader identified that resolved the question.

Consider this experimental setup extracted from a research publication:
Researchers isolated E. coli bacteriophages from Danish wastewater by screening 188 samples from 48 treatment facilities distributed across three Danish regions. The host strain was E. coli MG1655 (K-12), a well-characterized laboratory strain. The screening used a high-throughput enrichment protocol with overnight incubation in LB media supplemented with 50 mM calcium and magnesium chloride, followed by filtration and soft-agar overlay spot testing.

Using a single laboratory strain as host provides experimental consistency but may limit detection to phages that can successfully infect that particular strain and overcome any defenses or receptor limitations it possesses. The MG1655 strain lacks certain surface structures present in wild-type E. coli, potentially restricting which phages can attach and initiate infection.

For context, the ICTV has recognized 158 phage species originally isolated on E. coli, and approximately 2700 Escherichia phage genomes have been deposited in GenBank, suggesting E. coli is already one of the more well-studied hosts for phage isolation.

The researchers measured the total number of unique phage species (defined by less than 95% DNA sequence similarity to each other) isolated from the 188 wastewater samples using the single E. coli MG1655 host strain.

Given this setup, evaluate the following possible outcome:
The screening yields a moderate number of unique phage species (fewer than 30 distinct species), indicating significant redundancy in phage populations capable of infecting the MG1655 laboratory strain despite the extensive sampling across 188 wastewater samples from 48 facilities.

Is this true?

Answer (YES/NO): NO